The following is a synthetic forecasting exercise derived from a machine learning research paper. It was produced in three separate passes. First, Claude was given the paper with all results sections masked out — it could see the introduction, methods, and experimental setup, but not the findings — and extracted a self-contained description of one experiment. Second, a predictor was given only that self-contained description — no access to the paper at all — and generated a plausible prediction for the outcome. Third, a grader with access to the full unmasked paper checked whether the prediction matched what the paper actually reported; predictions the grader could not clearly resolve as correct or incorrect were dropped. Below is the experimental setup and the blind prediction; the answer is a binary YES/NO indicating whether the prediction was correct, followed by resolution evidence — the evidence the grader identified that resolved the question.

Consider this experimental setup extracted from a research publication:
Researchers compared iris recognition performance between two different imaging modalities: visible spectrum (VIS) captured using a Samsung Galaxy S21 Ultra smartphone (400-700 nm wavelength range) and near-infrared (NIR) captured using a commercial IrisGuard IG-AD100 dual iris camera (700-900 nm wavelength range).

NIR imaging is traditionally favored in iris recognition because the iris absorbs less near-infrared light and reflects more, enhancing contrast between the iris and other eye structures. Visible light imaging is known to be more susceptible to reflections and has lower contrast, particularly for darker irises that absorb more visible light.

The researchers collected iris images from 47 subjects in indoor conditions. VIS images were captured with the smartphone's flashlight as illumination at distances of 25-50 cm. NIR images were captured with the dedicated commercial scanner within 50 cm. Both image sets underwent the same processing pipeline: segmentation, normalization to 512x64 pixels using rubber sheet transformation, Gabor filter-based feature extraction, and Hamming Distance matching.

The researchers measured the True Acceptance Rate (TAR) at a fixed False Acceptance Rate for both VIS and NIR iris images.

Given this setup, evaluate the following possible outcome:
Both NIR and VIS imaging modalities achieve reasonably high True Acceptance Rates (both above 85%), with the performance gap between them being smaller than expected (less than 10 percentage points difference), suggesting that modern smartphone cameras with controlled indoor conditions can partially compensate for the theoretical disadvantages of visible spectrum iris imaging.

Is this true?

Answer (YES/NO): YES